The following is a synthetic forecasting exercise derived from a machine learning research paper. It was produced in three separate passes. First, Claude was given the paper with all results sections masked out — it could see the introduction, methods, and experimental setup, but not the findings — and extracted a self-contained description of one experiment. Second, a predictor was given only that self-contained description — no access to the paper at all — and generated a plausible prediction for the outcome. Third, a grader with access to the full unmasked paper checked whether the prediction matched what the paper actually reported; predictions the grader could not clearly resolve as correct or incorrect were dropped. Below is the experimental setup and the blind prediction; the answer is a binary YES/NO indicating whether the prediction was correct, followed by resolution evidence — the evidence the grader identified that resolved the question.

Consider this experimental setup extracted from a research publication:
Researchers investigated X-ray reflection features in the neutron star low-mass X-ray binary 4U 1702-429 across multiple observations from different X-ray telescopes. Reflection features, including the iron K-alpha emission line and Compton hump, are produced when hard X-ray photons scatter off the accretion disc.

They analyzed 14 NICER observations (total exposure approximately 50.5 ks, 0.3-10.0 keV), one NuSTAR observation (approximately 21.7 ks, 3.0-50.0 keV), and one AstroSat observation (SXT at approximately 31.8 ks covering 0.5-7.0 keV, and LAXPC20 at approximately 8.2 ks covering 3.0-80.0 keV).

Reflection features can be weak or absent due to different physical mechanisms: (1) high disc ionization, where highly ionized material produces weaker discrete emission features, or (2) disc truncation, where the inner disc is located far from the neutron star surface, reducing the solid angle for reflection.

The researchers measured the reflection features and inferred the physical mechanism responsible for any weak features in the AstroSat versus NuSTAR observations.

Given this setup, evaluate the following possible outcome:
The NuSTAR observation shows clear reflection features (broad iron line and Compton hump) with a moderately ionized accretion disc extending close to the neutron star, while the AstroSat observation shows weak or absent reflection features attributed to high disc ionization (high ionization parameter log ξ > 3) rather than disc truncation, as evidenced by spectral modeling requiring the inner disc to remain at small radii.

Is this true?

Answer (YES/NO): NO